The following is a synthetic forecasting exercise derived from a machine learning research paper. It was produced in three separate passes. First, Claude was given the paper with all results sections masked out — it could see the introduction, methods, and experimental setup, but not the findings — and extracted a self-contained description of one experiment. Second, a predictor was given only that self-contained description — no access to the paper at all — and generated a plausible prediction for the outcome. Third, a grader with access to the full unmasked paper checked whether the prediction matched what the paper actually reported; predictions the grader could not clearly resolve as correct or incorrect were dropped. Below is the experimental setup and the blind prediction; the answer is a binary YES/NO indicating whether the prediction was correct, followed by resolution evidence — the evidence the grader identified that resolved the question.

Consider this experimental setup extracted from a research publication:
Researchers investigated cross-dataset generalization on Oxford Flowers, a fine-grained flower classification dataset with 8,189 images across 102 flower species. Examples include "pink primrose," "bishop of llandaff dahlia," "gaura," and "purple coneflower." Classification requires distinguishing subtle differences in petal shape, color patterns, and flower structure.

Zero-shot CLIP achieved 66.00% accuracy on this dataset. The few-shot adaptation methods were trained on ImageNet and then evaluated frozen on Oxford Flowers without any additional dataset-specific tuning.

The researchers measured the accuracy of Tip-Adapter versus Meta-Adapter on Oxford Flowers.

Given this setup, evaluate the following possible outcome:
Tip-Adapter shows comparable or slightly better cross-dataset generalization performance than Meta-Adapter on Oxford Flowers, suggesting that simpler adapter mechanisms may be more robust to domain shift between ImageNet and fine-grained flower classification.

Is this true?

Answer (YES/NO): NO